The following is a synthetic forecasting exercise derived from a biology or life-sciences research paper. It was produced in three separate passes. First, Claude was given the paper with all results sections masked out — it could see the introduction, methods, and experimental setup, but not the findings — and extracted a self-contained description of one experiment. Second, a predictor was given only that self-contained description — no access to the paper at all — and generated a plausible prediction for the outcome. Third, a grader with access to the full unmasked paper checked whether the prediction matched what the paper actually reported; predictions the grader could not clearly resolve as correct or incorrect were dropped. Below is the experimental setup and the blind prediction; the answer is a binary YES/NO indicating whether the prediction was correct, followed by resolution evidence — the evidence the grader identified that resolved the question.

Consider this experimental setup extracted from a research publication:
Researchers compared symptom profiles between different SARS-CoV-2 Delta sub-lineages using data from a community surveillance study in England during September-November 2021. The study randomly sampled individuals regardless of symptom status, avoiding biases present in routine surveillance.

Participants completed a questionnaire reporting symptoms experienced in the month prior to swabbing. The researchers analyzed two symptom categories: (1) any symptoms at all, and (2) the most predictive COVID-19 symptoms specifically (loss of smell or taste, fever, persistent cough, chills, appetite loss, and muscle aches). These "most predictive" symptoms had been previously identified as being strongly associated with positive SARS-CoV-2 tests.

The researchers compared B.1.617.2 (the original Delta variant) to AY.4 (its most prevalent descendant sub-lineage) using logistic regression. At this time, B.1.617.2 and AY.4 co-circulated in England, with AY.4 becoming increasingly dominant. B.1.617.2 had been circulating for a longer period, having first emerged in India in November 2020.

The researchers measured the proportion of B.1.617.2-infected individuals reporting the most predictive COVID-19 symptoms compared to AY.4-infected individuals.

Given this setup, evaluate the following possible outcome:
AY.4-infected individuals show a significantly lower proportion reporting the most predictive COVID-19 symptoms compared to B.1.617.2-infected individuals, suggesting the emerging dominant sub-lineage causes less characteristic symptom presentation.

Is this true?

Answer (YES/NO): NO